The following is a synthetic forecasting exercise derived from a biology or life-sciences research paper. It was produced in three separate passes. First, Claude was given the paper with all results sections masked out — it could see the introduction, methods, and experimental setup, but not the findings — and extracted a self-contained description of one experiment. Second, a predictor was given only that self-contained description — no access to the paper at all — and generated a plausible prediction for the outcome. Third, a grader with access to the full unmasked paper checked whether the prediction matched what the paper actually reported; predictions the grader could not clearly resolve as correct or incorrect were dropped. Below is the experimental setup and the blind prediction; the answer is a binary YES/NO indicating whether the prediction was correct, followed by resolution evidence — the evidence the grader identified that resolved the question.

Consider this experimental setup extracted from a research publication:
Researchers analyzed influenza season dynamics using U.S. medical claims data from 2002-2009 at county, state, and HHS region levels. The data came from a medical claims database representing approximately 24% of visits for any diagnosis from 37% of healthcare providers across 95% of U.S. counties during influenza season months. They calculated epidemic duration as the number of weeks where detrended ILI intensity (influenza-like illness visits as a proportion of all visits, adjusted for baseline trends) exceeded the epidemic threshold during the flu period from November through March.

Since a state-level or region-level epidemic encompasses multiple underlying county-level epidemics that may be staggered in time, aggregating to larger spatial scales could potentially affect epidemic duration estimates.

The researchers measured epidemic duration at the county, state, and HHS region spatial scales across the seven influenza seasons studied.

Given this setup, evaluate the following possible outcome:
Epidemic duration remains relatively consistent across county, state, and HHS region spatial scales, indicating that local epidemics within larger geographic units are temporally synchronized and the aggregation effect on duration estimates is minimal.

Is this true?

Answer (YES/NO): NO